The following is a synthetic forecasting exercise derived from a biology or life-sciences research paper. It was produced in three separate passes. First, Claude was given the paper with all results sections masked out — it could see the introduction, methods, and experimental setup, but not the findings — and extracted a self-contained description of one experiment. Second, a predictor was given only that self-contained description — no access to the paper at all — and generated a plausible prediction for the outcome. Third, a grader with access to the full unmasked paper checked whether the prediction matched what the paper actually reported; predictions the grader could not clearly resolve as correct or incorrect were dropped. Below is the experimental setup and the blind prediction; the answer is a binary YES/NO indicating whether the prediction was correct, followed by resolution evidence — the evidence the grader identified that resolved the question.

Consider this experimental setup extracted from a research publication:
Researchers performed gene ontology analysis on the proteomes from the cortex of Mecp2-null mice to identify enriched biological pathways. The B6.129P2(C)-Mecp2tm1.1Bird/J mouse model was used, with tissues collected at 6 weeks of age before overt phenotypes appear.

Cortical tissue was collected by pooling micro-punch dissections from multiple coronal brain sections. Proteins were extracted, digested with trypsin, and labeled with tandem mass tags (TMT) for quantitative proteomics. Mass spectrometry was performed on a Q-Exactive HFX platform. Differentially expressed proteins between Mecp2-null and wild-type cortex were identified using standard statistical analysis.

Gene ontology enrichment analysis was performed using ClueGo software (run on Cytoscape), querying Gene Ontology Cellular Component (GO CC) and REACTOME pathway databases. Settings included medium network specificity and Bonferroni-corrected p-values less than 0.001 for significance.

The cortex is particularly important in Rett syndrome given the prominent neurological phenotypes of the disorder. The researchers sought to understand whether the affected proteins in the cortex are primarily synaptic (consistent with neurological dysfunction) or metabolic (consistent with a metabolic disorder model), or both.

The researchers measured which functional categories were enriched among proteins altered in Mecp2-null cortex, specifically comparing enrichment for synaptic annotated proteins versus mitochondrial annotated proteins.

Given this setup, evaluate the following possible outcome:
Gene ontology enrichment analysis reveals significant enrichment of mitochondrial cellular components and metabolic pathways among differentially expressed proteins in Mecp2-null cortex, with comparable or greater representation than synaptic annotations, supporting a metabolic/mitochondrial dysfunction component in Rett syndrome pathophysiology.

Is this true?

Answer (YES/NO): YES